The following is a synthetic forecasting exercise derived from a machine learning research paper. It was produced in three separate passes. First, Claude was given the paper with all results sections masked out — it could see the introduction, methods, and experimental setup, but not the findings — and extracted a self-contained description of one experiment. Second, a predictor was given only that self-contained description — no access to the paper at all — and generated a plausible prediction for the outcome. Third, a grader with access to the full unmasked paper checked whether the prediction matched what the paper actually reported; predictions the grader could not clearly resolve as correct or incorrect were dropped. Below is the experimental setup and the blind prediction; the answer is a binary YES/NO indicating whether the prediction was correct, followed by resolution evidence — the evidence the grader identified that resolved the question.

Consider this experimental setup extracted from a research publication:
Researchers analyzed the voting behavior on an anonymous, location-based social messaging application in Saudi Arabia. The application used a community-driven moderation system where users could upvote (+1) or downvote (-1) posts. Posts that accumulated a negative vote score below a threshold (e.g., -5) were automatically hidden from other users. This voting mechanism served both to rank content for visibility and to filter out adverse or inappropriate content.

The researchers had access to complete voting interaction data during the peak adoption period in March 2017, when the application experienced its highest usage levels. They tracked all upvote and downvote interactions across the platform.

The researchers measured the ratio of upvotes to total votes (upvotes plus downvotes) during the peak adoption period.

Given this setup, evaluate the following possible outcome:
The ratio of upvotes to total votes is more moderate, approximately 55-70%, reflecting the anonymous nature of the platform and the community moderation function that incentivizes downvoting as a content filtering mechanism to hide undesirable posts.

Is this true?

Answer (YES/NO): NO